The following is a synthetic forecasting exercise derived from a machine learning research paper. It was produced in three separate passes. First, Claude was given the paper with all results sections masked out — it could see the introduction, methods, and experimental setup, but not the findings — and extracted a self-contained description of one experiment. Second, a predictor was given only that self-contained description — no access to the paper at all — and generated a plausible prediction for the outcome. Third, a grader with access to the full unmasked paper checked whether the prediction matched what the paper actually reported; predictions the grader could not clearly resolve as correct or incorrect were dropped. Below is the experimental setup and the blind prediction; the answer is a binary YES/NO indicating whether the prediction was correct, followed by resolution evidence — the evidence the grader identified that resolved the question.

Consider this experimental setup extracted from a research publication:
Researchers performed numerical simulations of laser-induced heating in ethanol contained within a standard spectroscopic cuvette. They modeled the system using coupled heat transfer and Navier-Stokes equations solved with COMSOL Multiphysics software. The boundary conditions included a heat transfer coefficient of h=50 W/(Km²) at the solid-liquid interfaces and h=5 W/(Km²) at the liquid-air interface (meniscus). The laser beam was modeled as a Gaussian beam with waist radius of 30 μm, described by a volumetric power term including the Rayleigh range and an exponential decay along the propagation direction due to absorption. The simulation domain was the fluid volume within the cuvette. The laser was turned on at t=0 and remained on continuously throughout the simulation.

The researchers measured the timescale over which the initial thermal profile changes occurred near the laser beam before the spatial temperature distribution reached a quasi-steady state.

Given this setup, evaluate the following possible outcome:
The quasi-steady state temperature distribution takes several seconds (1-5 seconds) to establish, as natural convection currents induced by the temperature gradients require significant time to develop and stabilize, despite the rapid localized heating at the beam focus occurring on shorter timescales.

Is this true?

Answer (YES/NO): YES